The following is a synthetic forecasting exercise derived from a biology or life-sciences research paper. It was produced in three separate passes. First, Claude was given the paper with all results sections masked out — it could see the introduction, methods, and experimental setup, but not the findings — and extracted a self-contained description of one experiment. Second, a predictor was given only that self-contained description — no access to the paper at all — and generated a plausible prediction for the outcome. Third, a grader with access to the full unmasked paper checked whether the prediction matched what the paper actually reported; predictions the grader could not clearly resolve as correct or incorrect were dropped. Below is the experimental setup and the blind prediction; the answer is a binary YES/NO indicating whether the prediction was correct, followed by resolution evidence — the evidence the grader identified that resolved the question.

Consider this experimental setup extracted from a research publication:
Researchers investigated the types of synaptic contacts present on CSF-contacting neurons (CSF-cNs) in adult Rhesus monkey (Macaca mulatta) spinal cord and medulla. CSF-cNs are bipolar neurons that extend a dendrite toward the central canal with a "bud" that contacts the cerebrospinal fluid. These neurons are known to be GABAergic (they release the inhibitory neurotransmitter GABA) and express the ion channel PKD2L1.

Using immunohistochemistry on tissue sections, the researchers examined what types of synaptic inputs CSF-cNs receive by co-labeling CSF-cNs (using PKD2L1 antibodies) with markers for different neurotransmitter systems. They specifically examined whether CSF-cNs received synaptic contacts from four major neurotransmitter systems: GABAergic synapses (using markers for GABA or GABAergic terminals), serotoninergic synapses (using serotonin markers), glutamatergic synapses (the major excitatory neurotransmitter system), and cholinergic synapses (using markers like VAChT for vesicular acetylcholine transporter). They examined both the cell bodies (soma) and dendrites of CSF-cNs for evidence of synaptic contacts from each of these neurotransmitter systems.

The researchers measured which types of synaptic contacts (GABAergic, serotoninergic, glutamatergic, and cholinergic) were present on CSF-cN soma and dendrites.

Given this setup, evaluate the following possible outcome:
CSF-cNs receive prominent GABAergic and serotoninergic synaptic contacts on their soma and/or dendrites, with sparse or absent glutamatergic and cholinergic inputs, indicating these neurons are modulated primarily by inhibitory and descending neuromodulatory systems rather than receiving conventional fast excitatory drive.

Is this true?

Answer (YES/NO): YES